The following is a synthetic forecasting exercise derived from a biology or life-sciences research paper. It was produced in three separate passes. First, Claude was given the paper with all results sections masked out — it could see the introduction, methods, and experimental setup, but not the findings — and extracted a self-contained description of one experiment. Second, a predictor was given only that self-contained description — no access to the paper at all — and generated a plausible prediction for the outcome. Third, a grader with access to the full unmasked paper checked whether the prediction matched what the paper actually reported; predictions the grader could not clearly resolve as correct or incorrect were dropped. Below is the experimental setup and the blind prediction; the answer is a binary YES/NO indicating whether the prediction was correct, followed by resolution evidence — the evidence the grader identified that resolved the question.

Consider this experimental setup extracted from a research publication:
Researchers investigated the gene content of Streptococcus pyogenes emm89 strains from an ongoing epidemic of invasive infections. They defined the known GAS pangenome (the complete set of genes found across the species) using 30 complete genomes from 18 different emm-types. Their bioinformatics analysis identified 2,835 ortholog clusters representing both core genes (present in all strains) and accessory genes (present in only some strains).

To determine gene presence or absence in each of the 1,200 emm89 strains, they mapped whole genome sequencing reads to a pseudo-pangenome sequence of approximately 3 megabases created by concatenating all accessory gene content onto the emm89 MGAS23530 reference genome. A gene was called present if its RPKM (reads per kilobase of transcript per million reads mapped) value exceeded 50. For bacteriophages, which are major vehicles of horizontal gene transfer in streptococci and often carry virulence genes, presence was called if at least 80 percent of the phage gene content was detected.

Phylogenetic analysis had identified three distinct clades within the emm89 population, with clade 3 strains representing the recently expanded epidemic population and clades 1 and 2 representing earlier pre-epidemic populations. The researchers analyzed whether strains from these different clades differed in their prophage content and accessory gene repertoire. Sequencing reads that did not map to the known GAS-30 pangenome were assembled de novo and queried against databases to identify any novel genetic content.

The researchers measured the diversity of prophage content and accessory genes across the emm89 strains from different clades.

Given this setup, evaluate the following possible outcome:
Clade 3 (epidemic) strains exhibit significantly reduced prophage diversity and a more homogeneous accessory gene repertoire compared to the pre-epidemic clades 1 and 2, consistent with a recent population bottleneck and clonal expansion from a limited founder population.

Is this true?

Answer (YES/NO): NO